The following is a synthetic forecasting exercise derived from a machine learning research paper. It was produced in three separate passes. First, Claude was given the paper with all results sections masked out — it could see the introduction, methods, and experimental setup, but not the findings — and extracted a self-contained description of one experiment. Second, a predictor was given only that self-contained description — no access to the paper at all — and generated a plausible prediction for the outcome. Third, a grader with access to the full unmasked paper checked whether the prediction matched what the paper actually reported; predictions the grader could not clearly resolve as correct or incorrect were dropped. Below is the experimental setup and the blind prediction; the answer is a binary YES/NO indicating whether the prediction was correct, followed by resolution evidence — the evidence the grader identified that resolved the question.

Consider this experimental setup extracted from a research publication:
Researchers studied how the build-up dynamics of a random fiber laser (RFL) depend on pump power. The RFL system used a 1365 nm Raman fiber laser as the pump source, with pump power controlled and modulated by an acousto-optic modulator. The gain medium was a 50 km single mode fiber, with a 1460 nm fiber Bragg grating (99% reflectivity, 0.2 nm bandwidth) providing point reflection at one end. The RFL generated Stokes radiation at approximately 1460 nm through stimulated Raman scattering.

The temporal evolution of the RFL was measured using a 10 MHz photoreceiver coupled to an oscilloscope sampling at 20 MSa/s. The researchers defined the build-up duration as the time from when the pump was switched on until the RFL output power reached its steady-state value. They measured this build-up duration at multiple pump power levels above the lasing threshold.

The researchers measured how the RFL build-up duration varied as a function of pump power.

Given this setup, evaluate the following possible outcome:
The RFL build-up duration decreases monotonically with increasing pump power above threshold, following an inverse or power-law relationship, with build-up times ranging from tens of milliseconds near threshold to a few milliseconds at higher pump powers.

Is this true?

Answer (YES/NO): YES